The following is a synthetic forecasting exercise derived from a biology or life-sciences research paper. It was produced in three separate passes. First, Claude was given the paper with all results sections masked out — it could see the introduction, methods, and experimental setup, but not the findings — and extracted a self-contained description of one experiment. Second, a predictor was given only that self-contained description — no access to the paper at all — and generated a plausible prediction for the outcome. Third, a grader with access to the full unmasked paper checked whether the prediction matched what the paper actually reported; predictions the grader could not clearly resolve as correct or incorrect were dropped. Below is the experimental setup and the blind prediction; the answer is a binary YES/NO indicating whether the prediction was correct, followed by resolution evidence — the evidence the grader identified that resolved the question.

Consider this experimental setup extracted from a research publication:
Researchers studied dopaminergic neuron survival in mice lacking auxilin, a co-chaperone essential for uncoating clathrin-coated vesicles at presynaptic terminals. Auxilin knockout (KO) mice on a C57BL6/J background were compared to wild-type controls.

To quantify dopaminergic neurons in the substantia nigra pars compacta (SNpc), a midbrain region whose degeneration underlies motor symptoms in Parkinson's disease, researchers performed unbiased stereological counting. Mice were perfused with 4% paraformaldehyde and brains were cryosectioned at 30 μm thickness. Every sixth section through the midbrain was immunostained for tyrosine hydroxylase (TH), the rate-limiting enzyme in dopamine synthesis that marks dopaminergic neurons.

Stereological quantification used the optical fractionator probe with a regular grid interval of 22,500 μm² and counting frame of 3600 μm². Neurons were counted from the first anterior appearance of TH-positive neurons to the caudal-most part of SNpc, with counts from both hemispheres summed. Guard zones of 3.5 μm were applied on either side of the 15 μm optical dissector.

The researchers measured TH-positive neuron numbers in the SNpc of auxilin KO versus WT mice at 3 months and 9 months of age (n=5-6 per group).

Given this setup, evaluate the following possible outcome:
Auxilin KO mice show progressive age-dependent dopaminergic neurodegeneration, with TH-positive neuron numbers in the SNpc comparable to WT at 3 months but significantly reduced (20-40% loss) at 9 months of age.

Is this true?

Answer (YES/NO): YES